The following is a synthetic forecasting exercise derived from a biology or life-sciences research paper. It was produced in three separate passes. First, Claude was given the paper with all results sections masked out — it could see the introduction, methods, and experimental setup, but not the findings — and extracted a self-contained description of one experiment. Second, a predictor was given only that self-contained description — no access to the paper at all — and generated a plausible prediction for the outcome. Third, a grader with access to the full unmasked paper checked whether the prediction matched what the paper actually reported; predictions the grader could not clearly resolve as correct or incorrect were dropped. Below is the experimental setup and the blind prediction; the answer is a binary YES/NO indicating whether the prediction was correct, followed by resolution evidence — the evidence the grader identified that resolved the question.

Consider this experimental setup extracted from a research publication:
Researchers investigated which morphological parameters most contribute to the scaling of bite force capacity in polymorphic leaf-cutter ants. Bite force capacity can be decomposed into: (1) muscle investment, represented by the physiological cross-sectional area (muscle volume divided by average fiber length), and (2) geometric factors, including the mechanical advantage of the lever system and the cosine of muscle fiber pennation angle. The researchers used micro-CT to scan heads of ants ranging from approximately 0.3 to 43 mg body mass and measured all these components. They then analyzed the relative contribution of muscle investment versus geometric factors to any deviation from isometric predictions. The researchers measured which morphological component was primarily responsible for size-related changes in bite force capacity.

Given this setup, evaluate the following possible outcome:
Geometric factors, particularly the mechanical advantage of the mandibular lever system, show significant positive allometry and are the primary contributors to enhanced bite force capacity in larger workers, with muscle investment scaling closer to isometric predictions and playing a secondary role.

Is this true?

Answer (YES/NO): NO